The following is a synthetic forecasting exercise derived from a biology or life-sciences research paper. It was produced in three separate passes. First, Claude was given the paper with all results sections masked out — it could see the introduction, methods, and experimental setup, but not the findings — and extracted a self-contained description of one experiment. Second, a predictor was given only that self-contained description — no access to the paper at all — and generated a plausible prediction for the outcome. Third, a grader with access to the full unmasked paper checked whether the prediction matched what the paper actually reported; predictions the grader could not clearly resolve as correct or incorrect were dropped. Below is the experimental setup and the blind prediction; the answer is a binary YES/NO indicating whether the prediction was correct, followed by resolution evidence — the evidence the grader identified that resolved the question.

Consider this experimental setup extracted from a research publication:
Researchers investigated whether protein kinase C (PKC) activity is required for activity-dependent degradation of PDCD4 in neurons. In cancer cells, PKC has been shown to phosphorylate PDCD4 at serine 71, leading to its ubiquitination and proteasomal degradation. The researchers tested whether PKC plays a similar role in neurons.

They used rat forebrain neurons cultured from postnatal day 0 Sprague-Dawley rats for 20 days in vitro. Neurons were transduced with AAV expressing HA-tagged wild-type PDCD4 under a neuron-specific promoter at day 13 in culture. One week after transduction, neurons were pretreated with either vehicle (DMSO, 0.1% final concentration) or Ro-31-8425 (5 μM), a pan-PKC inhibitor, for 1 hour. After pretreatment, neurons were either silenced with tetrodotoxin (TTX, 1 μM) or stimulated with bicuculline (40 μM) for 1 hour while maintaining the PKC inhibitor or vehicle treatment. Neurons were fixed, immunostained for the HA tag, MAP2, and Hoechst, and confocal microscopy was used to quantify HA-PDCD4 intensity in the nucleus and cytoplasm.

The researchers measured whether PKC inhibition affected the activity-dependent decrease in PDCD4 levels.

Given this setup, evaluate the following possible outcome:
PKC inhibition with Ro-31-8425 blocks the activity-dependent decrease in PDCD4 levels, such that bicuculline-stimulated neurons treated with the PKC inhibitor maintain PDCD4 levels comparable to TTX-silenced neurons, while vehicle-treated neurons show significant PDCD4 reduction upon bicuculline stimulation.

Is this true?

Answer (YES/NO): YES